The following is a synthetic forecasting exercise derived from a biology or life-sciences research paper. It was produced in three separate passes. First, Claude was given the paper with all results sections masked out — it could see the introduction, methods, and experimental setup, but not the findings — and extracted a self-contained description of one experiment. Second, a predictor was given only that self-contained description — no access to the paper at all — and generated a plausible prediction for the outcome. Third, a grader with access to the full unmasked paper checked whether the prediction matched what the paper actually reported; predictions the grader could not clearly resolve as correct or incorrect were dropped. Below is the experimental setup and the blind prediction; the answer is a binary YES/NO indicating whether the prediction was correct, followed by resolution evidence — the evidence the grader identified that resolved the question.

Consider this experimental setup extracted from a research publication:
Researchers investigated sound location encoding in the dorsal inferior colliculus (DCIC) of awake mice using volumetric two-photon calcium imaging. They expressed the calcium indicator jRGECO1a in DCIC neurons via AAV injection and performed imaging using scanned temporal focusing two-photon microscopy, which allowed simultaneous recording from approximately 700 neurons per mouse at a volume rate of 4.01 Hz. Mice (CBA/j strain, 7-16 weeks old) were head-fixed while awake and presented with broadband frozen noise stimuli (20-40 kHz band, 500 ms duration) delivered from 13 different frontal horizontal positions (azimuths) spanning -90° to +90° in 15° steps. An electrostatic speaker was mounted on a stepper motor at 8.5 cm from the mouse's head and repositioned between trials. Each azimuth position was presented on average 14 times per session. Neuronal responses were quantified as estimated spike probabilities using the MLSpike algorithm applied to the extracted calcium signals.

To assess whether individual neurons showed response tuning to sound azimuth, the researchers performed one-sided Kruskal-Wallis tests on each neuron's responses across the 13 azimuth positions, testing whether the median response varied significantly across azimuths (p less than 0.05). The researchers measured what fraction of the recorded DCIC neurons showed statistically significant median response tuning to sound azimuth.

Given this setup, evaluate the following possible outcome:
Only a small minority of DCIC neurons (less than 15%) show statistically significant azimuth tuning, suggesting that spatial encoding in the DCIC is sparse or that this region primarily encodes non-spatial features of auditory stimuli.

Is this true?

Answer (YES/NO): YES